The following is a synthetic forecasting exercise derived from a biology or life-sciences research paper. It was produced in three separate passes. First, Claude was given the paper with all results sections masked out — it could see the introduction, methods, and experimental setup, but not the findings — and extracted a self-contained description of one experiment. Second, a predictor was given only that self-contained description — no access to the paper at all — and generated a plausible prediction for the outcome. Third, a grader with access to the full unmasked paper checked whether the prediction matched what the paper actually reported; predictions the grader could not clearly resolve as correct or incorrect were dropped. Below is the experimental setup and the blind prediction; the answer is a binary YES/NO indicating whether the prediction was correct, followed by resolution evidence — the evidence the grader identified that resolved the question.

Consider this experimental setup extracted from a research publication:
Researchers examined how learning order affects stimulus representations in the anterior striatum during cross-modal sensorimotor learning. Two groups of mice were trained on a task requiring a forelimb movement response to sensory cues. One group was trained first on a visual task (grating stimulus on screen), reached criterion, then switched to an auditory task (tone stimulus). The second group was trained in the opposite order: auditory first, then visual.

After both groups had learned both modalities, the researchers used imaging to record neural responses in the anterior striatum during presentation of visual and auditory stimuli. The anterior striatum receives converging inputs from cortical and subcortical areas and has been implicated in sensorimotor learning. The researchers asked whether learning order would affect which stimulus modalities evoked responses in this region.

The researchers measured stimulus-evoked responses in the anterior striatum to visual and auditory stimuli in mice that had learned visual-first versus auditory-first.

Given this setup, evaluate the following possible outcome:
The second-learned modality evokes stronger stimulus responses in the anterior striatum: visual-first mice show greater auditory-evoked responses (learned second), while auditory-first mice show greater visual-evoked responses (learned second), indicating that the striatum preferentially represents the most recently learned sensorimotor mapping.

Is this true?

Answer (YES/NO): NO